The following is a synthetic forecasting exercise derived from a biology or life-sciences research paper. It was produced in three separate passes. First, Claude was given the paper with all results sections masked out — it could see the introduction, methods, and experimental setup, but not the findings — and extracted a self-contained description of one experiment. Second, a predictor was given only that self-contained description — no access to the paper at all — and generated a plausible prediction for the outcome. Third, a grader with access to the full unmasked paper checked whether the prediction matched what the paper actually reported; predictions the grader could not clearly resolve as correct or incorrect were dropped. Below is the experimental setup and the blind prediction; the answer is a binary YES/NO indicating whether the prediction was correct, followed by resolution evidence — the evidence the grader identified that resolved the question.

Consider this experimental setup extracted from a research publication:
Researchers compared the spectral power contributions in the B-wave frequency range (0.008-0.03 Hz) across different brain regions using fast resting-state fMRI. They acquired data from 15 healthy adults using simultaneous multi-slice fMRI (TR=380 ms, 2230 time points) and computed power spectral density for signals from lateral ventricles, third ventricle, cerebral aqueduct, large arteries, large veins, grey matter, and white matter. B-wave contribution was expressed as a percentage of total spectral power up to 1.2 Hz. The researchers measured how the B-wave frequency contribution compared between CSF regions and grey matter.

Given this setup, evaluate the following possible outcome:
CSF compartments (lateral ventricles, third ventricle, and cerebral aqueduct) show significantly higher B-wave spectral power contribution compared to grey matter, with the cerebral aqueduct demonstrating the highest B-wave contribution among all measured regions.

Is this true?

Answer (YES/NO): NO